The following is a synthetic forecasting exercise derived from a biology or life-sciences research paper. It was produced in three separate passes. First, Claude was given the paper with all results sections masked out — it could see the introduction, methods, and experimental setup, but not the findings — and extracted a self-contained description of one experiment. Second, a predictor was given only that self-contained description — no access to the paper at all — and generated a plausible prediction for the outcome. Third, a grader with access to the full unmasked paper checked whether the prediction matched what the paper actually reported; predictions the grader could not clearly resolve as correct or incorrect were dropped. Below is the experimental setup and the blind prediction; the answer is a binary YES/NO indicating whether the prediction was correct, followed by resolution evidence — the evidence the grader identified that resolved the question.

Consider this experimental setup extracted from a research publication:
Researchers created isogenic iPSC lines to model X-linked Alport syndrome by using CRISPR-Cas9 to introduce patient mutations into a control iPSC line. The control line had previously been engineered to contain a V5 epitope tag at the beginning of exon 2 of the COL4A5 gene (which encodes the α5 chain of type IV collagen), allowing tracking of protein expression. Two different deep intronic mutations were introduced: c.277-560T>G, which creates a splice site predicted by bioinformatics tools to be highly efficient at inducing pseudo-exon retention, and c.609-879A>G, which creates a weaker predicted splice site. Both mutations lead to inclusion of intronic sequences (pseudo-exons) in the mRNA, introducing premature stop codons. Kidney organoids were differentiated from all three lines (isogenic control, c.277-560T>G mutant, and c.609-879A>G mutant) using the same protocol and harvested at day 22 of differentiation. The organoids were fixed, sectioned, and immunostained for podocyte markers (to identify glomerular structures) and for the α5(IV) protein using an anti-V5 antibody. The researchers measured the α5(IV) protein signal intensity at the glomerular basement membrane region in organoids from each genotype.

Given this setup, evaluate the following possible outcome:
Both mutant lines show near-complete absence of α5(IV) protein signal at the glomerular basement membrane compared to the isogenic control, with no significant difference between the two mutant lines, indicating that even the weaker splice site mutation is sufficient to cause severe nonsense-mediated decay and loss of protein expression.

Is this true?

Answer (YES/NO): NO